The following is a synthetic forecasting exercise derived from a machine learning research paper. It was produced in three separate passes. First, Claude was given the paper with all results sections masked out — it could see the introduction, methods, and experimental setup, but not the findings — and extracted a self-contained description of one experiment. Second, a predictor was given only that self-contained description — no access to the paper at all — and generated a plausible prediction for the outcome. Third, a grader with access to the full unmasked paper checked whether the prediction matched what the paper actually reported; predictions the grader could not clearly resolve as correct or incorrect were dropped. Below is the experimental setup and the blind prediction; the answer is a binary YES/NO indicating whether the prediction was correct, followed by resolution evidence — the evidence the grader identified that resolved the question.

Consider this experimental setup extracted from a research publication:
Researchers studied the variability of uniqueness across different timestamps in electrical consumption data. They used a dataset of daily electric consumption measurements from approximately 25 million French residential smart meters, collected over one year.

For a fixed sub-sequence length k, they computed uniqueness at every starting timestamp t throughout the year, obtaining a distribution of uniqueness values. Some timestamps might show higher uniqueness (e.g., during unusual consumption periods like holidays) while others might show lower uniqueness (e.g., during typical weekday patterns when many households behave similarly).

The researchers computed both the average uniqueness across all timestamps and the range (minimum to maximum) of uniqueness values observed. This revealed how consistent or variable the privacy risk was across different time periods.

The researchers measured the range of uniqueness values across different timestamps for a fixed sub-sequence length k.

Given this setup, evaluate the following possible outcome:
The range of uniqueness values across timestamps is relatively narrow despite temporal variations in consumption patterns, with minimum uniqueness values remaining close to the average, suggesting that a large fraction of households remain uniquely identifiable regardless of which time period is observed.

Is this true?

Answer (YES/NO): YES